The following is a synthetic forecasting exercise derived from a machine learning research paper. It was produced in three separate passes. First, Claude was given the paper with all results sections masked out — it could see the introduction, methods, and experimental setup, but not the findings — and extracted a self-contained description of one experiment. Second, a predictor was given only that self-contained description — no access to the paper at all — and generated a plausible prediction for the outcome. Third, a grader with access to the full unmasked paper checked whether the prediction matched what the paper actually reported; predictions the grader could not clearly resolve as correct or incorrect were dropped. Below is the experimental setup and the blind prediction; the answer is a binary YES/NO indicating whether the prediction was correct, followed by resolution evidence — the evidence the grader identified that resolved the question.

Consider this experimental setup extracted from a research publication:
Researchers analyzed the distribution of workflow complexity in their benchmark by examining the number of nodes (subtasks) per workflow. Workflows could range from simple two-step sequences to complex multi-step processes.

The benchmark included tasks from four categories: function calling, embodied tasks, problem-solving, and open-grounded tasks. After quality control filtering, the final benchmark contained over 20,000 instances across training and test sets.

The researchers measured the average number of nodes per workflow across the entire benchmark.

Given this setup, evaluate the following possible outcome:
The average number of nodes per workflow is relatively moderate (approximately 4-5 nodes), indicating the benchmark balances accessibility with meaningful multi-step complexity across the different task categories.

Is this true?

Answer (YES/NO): YES